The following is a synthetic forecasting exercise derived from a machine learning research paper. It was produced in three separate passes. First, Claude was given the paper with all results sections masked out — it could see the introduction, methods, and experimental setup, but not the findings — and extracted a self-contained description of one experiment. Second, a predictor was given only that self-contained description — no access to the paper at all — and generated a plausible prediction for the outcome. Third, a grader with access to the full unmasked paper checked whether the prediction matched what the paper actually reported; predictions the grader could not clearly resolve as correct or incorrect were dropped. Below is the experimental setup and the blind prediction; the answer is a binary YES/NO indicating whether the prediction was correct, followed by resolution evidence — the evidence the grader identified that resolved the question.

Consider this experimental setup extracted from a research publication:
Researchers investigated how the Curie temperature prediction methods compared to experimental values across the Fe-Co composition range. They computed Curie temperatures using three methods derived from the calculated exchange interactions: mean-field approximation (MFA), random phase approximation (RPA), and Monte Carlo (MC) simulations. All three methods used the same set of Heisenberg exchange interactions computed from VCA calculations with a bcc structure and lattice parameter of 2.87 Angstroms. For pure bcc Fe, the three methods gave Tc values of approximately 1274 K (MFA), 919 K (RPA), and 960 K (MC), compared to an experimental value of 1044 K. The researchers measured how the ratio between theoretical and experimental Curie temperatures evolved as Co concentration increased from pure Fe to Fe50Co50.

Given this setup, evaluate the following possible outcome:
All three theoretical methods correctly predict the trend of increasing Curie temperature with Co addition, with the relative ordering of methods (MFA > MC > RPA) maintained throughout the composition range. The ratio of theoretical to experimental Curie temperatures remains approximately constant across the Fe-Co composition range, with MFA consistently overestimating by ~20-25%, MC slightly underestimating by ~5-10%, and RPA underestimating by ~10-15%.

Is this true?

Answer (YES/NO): NO